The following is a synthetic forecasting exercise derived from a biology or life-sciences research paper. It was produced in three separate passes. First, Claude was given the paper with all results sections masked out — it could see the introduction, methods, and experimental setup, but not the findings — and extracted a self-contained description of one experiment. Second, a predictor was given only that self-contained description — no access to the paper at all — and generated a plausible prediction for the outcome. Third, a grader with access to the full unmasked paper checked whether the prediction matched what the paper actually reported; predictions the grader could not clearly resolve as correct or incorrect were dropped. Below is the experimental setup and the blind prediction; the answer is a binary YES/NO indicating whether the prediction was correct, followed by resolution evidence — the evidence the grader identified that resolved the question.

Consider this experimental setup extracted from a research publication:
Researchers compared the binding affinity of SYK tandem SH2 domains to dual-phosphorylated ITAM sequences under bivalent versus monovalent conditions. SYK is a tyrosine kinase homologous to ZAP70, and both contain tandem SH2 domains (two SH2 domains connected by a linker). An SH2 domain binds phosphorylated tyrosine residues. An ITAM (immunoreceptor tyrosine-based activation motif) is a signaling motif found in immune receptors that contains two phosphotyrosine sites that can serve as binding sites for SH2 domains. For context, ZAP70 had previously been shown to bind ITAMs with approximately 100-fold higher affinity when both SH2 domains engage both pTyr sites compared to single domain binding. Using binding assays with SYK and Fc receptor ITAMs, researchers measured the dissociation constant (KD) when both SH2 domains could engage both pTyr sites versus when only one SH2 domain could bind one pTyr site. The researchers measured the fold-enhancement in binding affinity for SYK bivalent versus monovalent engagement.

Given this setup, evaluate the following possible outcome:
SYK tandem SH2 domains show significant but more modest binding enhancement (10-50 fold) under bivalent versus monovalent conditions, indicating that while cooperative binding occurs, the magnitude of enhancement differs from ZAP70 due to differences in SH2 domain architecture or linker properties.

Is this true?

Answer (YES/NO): NO